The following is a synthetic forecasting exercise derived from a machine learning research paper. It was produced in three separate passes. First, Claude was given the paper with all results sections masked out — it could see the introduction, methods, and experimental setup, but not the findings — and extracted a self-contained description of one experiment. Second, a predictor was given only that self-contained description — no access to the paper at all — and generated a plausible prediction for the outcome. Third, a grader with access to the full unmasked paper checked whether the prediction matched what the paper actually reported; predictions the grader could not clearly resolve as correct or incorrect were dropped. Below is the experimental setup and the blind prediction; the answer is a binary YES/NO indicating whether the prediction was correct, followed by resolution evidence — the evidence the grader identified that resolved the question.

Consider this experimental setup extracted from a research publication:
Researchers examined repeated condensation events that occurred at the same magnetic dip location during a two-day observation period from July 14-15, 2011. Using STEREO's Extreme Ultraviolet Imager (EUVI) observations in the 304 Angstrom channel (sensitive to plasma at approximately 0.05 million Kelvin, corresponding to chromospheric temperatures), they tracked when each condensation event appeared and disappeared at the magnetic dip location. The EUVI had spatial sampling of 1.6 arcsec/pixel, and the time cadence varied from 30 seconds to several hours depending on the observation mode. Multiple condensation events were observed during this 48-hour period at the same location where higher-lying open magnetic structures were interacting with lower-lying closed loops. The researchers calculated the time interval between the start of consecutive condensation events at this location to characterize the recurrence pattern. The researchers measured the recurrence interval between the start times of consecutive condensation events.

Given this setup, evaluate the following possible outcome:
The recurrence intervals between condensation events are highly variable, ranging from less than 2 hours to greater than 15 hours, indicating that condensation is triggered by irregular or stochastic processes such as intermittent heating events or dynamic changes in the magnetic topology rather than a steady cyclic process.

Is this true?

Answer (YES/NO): NO